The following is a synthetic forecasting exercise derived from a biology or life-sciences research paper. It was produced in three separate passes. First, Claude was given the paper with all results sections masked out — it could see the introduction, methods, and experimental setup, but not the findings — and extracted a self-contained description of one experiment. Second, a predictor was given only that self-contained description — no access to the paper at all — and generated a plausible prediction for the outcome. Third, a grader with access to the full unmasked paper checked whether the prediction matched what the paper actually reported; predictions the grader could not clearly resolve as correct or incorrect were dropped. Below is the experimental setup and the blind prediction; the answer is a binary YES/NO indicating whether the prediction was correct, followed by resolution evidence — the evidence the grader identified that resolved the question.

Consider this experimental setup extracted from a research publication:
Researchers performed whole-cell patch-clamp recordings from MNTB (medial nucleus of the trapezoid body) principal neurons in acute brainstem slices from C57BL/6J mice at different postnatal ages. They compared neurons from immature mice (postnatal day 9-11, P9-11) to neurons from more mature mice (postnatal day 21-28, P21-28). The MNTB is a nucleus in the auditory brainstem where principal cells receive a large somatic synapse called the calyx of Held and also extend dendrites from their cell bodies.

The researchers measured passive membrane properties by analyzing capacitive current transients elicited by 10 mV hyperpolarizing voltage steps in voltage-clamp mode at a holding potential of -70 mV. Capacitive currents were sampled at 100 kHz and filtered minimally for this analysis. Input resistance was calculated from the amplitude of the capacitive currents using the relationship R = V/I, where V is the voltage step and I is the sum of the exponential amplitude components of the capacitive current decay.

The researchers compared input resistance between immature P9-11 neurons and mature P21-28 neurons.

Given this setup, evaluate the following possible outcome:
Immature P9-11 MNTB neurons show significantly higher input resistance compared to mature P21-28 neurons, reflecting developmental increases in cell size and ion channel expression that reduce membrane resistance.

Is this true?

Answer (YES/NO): YES